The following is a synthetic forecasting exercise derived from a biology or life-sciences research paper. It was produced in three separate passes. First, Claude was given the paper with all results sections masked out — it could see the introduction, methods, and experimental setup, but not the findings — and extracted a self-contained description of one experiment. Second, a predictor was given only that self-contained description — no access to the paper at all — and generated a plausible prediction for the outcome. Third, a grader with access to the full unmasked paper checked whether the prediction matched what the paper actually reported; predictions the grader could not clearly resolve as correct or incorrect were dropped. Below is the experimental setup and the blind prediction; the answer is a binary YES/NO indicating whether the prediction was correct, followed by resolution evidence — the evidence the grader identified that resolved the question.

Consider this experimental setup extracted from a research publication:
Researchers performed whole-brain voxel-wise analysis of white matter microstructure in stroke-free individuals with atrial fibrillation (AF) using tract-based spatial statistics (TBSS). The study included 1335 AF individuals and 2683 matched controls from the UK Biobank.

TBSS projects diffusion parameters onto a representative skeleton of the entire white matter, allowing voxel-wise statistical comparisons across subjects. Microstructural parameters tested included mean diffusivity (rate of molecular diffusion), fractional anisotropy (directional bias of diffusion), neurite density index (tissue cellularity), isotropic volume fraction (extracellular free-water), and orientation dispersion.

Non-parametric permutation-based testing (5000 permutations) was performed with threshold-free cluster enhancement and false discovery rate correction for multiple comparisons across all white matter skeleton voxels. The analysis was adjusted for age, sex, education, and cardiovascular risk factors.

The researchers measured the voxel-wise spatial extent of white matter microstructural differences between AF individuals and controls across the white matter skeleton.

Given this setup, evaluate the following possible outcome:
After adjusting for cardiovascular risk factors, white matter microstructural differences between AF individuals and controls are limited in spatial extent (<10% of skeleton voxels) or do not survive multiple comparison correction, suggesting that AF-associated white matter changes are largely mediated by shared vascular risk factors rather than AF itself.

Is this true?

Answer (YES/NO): NO